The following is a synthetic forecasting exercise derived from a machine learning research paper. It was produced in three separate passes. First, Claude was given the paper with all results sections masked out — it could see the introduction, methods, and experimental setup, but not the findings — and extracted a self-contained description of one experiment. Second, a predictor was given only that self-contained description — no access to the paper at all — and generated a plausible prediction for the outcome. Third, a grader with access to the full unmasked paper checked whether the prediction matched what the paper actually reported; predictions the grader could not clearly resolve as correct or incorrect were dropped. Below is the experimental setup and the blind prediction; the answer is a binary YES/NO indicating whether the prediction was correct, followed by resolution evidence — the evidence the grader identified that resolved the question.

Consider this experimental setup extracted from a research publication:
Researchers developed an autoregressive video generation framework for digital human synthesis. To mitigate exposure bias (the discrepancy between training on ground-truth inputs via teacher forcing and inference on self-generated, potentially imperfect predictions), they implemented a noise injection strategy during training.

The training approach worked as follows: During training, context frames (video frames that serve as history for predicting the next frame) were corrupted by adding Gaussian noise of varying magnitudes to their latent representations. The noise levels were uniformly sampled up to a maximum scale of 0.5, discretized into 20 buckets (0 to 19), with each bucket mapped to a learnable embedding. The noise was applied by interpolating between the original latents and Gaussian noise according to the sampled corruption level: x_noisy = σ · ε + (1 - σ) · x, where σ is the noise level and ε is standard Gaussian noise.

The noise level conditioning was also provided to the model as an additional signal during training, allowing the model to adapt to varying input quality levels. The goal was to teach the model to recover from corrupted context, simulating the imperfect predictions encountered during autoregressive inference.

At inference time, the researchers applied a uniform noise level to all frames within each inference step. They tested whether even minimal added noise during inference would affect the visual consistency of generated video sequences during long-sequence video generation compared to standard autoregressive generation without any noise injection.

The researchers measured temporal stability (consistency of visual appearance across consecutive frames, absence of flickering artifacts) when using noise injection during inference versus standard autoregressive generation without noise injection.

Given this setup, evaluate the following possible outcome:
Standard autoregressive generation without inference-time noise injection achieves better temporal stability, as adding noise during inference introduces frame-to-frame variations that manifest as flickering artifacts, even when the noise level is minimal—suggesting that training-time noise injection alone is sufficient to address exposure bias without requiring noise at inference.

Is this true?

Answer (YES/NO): NO